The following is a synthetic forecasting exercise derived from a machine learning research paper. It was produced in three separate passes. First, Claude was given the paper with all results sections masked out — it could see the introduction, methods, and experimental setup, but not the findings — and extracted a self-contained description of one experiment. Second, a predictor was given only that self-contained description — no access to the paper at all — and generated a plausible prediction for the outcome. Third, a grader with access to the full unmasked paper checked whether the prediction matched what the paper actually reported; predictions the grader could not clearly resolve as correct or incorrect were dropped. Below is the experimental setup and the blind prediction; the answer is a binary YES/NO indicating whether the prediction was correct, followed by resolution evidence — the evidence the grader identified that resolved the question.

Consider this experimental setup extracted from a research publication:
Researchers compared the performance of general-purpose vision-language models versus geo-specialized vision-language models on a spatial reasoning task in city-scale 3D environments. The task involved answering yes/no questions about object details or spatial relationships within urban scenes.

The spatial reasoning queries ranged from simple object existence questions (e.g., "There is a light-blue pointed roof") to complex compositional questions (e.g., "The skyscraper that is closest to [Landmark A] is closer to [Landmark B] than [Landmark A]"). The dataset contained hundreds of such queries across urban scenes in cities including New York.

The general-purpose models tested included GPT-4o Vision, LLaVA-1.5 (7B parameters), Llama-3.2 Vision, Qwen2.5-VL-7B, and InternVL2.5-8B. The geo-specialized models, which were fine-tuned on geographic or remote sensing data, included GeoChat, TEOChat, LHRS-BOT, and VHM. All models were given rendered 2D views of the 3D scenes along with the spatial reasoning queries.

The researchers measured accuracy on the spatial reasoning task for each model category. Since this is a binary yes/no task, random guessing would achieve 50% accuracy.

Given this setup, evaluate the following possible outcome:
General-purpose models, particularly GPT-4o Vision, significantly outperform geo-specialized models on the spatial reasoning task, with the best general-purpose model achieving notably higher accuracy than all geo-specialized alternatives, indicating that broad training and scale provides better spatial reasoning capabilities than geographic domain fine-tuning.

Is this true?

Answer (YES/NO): NO